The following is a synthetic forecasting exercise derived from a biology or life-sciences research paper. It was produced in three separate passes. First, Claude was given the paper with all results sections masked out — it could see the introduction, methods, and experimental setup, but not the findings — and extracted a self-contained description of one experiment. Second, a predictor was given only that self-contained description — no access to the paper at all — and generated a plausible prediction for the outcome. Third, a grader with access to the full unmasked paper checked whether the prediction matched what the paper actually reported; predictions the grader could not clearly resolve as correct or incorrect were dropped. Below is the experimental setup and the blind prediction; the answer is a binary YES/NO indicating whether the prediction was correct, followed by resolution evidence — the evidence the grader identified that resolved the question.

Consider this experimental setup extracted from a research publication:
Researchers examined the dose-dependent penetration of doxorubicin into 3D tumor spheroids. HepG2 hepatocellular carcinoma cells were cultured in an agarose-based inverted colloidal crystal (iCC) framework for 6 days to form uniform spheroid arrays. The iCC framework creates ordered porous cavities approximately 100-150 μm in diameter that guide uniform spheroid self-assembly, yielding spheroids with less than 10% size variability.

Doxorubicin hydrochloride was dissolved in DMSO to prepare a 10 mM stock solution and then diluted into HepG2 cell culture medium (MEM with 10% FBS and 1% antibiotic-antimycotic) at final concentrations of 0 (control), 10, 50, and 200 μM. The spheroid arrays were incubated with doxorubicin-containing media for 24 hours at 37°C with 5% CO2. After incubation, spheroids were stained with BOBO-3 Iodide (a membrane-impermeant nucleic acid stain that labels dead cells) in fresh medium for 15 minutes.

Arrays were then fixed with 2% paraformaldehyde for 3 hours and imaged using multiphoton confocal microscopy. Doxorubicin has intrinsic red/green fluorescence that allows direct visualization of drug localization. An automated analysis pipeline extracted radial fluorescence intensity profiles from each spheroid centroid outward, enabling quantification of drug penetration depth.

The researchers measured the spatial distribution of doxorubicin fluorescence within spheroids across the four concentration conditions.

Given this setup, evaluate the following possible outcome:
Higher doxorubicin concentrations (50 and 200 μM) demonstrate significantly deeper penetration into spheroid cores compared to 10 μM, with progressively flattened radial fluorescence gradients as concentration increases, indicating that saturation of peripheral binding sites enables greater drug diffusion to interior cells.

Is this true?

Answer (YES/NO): NO